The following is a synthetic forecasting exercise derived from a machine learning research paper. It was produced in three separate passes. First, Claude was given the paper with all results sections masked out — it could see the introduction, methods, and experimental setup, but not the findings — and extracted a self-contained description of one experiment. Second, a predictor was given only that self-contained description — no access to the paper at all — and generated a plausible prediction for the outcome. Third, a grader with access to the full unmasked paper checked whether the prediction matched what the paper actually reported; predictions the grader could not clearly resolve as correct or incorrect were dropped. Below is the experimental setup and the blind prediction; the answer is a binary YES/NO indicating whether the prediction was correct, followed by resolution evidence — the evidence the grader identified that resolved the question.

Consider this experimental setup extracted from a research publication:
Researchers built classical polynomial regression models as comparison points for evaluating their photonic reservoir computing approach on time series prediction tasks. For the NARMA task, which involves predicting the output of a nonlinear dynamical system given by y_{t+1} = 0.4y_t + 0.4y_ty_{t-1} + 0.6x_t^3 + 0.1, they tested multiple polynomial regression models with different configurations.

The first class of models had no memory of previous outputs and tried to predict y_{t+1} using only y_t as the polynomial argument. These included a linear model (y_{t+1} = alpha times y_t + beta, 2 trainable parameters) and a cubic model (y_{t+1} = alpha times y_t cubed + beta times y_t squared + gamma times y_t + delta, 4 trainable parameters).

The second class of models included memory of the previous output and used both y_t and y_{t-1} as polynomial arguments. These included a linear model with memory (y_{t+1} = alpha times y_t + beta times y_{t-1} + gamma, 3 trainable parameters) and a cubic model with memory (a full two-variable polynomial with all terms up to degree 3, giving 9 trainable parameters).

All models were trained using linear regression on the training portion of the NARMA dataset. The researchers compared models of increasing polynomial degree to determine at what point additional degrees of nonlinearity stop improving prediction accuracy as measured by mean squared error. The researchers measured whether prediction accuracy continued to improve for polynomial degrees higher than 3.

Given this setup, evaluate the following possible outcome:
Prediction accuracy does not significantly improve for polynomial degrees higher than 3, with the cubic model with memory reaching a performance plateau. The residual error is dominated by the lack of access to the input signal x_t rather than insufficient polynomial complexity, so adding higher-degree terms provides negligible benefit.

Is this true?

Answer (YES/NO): YES